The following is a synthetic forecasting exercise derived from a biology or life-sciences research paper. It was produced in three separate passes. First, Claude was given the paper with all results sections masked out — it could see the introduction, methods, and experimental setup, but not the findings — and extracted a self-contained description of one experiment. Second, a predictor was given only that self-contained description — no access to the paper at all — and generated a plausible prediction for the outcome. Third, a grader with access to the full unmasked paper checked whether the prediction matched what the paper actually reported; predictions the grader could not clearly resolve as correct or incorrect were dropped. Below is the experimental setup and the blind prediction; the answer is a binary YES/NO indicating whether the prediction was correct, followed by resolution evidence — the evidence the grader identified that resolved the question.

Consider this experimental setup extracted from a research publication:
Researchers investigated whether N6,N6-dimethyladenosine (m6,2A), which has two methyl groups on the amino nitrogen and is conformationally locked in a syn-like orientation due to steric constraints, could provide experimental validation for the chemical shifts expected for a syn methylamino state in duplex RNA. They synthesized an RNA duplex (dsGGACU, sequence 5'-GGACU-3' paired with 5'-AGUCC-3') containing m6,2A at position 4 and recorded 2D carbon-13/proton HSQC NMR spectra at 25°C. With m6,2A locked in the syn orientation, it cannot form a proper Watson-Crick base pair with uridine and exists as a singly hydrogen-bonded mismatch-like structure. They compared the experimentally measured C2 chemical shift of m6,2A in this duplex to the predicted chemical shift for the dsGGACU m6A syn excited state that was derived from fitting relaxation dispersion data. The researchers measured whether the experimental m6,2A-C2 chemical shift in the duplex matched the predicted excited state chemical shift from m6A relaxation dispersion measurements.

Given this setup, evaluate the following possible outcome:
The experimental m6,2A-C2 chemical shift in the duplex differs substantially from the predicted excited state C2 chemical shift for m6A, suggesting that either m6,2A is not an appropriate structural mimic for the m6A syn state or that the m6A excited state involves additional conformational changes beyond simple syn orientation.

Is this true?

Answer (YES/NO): NO